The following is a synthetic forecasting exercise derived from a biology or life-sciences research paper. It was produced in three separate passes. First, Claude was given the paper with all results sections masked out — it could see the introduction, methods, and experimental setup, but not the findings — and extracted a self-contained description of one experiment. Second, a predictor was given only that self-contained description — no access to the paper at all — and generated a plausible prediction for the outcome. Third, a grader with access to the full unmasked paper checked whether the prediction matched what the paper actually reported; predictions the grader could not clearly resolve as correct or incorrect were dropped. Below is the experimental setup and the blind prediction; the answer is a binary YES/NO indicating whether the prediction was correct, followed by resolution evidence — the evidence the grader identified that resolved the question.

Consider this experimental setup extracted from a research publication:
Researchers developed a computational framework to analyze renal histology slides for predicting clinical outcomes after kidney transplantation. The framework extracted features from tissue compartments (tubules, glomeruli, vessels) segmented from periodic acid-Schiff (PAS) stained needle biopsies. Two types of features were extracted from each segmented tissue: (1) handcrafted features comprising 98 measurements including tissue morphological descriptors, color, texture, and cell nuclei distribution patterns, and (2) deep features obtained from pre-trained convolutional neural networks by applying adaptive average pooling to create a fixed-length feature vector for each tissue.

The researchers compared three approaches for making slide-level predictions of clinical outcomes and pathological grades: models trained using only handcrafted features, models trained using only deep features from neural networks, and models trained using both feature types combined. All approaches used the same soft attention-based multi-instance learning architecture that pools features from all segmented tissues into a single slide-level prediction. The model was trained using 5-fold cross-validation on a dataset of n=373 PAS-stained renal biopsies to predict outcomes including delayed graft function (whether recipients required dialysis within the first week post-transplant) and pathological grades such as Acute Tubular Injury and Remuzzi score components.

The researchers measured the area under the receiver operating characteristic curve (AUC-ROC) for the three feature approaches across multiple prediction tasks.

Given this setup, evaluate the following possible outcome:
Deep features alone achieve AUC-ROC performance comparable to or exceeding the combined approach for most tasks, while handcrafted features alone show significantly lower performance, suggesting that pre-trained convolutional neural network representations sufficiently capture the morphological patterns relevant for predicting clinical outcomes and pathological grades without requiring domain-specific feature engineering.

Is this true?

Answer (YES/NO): NO